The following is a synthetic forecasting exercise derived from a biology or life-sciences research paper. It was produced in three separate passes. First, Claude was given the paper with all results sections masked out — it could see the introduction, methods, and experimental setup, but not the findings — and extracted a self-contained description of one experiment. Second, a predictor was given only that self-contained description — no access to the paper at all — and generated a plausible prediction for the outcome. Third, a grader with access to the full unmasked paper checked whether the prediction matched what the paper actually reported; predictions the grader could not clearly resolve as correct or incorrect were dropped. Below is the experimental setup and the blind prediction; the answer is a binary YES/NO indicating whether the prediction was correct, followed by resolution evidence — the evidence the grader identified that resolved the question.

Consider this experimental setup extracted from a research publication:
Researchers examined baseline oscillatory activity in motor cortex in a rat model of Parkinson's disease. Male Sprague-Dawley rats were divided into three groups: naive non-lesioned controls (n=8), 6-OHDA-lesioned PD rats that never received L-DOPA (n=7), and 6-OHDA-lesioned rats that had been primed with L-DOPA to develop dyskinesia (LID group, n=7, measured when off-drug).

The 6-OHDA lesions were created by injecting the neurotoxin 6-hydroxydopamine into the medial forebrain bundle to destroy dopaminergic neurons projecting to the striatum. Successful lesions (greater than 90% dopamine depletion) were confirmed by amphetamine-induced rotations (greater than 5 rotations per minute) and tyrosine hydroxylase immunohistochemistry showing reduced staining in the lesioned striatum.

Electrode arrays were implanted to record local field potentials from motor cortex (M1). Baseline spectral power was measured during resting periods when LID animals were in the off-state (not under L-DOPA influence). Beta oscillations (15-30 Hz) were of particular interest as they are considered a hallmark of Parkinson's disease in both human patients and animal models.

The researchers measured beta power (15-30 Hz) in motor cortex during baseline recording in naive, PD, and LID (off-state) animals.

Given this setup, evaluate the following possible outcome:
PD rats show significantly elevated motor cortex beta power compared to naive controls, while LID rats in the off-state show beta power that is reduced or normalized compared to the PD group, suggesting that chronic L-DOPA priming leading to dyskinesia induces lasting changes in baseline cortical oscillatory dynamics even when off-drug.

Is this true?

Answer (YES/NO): NO